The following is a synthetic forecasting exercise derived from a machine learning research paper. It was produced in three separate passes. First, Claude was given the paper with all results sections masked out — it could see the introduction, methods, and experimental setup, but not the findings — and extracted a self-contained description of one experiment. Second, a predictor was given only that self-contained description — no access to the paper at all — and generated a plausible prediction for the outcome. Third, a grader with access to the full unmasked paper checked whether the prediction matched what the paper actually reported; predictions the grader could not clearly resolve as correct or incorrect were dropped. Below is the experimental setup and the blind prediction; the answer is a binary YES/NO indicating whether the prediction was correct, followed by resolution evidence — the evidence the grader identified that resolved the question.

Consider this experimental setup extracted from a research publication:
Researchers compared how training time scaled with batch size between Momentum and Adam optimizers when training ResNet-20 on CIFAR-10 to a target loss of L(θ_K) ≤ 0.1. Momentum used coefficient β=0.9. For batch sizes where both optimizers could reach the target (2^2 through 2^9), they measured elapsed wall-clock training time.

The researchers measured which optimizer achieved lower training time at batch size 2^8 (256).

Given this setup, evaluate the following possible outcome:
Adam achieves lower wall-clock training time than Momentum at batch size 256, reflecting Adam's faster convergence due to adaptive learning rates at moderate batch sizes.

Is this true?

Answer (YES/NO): YES